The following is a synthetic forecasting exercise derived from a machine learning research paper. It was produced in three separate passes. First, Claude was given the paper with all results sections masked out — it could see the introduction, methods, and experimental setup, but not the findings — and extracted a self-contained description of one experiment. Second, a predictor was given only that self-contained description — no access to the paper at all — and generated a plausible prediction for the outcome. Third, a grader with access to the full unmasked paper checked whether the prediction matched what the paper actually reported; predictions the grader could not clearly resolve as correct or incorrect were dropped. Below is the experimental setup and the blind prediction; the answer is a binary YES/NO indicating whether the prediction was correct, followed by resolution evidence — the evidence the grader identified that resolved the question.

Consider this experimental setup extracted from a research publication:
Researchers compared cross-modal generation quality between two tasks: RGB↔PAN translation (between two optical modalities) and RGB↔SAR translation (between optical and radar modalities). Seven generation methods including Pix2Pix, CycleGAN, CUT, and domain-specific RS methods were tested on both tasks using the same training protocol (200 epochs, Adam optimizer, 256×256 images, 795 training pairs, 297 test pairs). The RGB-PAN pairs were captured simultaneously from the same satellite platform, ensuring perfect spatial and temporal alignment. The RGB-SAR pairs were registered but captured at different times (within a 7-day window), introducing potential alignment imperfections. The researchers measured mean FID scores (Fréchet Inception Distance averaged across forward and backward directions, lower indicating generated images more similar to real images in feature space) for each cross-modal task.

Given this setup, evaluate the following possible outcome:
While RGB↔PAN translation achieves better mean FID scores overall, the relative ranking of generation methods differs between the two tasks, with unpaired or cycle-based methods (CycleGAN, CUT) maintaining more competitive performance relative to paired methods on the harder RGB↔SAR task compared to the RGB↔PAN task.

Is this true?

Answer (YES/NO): NO